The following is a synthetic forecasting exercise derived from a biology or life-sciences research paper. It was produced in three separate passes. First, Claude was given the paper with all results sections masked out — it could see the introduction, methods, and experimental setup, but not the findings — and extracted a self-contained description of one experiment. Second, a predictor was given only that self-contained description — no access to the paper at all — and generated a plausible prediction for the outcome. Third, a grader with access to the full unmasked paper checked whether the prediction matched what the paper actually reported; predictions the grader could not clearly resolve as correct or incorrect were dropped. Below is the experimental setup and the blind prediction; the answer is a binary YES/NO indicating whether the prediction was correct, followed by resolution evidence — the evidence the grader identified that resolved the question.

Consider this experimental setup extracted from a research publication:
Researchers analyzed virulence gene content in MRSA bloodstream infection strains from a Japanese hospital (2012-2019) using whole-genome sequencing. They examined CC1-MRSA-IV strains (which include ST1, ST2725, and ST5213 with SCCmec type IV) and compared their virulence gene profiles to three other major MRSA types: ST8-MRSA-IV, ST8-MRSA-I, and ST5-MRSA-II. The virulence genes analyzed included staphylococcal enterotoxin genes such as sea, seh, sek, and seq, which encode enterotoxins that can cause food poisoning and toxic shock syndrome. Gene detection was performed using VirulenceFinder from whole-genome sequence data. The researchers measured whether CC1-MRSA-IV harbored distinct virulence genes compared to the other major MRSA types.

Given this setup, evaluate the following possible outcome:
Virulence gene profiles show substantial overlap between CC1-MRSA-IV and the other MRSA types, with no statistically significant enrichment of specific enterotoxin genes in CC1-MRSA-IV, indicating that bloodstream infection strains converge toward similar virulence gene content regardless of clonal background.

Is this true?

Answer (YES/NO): NO